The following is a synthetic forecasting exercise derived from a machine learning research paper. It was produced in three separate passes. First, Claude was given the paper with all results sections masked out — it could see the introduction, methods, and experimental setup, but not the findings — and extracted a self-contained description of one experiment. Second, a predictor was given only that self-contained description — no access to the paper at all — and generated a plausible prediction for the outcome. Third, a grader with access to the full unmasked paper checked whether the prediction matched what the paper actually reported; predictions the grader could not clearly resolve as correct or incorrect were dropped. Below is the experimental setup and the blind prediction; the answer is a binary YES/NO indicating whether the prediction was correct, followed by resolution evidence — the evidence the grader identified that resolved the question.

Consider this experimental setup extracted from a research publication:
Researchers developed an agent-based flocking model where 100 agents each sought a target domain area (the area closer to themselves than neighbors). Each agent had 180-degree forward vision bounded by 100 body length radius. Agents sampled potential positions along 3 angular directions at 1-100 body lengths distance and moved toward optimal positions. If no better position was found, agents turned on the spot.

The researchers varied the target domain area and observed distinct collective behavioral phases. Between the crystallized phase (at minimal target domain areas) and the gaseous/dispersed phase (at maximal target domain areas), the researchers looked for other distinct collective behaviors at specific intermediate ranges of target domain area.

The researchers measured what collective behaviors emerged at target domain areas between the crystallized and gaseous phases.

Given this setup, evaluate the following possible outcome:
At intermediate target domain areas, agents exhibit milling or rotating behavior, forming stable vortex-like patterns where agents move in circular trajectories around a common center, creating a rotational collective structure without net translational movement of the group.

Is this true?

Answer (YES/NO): NO